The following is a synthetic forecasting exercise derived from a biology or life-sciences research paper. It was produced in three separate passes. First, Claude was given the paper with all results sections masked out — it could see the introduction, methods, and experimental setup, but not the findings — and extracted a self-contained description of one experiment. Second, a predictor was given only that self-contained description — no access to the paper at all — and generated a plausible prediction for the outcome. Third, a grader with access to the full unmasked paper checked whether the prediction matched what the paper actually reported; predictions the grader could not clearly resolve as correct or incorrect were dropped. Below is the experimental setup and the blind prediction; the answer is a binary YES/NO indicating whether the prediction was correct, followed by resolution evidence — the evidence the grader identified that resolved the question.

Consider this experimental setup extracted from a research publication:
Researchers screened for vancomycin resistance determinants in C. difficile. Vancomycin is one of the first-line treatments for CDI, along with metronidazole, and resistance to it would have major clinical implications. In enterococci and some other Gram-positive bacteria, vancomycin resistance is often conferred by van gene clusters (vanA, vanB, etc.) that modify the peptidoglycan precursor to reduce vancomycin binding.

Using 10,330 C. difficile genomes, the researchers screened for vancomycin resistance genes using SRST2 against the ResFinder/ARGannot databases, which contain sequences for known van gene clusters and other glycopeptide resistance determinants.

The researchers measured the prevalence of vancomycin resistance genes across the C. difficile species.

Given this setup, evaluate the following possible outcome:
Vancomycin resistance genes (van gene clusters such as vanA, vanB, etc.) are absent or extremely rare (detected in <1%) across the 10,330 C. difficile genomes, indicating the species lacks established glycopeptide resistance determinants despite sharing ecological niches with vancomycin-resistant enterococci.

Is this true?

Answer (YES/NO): YES